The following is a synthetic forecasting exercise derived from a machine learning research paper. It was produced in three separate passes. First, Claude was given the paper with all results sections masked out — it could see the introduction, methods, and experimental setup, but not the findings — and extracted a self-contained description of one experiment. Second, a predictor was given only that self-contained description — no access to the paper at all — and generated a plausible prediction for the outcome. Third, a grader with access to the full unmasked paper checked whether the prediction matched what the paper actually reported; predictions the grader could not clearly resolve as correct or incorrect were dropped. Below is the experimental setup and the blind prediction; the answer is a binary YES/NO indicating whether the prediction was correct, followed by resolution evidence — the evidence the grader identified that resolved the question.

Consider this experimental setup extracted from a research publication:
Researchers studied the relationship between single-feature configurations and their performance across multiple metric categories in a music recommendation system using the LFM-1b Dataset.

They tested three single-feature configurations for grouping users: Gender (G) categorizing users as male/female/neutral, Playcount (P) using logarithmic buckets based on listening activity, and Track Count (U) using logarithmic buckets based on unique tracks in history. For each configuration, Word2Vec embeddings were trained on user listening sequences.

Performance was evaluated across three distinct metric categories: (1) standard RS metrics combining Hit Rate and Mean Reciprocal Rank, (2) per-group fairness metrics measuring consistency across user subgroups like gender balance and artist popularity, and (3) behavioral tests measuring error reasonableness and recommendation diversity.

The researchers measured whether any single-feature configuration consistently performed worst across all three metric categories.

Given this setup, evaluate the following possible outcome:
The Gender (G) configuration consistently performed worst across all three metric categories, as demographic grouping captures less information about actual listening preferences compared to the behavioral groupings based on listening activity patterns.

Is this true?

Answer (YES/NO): YES